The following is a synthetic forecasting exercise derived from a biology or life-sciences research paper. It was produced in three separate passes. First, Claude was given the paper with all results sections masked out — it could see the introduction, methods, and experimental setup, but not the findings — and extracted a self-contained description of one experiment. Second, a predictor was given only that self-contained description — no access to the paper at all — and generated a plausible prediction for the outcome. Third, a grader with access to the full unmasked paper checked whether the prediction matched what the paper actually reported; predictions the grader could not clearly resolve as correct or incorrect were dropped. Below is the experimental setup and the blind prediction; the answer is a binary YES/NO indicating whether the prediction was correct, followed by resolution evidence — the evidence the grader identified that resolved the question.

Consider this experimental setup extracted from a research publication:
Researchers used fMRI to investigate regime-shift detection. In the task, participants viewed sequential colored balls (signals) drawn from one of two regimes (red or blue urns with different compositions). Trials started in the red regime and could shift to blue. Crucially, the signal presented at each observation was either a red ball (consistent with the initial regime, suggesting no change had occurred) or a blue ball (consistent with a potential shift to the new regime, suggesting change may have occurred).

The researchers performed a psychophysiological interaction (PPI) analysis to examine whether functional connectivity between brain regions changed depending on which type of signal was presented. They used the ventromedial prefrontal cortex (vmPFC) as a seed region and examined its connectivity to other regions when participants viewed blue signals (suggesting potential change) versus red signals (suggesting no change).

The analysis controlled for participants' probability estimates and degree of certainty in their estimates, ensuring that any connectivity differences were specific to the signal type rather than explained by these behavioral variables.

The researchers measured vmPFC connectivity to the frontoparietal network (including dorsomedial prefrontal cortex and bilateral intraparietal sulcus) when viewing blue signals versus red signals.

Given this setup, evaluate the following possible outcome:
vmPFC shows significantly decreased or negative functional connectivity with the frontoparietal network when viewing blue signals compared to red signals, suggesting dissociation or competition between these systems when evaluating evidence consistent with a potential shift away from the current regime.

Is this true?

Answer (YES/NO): NO